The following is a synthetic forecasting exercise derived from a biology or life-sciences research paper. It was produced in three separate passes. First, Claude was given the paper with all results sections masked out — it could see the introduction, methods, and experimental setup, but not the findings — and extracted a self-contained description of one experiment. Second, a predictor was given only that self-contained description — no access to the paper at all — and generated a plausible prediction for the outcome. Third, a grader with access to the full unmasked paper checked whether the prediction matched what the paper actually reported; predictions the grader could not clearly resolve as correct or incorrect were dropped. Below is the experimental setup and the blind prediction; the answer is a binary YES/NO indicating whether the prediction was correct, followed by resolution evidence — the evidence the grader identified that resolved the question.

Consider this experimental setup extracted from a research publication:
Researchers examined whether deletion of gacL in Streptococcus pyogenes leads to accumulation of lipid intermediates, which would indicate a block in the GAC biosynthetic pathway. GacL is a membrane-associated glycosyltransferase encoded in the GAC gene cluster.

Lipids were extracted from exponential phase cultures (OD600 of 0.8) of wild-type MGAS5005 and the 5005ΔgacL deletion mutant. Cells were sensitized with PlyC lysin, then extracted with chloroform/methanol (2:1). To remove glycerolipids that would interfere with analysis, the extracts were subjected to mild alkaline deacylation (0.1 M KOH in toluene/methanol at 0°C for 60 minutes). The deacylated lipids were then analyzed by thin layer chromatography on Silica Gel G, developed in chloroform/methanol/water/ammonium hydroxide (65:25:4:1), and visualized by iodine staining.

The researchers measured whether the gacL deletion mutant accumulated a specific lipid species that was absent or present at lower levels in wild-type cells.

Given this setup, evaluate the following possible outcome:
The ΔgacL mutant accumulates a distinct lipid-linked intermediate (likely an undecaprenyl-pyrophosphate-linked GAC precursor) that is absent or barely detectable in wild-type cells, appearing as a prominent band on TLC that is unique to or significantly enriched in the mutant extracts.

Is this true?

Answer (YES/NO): NO